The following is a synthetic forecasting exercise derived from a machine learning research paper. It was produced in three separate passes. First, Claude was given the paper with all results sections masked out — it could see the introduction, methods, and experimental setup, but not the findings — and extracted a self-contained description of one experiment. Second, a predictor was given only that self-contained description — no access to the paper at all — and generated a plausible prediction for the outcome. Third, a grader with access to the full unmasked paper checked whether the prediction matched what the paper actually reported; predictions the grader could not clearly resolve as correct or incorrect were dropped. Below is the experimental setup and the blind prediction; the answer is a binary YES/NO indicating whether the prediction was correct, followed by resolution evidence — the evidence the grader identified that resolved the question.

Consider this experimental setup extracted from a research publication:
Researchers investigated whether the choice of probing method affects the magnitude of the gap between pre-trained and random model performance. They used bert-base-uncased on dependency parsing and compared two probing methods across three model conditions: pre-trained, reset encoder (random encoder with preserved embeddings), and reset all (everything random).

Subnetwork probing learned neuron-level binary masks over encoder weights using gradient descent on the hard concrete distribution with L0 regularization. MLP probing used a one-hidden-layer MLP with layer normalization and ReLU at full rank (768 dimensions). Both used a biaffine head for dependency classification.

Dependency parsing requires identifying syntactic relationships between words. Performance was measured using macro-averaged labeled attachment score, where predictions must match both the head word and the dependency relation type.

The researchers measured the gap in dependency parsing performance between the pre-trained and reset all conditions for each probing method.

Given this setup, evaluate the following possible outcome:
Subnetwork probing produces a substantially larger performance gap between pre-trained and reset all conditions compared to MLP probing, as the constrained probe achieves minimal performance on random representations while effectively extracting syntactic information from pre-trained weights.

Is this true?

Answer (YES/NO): YES